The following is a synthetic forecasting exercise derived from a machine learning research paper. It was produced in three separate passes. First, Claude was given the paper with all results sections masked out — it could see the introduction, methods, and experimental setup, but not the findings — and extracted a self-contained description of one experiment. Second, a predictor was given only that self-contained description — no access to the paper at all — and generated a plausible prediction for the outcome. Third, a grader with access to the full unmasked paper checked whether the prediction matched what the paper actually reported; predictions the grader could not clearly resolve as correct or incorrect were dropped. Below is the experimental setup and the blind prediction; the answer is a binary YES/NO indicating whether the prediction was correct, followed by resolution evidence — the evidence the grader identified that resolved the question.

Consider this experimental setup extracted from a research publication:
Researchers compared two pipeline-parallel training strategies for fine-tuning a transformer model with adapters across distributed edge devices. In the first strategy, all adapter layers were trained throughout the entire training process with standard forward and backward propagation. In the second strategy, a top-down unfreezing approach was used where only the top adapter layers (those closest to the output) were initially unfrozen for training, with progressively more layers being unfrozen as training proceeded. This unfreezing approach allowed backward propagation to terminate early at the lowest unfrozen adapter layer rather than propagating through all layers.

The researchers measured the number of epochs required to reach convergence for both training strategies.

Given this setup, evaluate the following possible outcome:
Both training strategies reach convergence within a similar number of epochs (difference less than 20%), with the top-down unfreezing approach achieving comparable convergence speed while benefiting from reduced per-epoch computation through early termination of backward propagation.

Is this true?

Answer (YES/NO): YES